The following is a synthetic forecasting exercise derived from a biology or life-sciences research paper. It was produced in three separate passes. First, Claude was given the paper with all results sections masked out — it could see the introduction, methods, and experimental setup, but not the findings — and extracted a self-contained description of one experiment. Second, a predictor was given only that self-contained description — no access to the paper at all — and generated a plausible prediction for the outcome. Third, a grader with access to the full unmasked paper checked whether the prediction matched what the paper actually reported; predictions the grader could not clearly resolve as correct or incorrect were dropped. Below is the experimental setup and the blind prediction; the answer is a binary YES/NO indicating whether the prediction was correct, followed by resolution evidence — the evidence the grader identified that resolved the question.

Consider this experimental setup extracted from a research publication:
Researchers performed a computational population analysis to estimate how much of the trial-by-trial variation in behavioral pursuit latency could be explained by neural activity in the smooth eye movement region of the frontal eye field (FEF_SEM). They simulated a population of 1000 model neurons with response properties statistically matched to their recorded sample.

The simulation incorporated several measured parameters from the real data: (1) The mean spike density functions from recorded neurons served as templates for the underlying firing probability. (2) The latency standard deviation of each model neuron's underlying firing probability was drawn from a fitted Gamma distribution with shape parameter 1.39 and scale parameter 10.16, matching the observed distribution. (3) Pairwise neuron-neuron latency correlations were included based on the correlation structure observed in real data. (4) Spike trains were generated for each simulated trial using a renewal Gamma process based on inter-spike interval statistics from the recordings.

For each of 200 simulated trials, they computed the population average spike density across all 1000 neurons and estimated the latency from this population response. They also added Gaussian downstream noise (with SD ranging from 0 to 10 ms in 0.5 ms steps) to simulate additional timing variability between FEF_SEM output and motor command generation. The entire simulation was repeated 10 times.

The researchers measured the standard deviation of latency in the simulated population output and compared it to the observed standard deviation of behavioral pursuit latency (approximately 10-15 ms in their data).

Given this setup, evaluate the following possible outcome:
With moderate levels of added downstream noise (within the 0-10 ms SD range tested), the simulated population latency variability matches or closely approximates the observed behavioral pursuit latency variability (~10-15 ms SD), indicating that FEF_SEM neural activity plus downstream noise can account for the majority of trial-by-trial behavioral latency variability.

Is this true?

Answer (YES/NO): YES